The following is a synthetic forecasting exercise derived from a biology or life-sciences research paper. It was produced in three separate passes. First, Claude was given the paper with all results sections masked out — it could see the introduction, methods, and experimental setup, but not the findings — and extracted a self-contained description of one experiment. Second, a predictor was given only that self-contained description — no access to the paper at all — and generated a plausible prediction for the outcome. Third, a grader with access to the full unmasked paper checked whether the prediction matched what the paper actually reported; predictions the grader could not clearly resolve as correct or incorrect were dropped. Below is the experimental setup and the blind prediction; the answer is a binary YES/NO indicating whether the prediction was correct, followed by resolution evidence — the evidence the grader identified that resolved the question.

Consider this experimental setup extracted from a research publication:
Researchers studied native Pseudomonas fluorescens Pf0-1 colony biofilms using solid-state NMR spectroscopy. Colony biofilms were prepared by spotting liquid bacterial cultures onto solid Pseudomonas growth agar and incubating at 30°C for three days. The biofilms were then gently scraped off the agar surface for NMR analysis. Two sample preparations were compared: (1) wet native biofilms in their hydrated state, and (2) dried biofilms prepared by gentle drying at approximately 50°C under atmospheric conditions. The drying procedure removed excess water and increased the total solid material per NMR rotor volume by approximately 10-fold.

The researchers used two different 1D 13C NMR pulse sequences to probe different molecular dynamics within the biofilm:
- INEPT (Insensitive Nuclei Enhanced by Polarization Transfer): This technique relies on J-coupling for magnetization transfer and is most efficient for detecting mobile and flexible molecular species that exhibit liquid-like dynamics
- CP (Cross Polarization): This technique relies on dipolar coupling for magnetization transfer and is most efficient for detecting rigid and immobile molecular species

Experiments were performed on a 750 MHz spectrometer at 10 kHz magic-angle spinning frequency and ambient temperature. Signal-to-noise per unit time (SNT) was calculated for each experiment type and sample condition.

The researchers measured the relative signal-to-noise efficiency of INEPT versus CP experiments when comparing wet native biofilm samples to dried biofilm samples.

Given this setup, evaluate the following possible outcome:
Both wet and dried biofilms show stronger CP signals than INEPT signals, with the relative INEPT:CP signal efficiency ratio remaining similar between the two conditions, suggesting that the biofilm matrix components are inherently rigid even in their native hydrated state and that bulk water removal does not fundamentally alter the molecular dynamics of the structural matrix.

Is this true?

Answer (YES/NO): NO